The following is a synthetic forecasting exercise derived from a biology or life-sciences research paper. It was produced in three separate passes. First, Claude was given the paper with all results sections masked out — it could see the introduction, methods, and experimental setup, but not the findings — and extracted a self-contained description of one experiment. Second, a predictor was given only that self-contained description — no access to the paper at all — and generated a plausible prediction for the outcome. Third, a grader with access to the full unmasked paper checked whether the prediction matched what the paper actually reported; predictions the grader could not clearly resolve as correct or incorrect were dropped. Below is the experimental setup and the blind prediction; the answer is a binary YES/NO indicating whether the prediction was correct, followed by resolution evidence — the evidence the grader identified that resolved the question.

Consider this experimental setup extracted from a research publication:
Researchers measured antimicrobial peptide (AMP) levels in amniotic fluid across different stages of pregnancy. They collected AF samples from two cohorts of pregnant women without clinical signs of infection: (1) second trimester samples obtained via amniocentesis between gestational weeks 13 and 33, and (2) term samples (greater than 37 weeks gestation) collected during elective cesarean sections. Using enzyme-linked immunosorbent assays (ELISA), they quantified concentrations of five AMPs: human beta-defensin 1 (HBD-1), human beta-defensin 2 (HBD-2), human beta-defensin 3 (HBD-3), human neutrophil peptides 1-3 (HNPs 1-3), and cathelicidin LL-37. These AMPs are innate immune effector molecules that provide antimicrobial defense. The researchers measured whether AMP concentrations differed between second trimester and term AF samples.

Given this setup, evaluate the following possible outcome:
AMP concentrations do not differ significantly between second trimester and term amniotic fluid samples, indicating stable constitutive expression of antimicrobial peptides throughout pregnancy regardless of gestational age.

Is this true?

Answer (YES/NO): NO